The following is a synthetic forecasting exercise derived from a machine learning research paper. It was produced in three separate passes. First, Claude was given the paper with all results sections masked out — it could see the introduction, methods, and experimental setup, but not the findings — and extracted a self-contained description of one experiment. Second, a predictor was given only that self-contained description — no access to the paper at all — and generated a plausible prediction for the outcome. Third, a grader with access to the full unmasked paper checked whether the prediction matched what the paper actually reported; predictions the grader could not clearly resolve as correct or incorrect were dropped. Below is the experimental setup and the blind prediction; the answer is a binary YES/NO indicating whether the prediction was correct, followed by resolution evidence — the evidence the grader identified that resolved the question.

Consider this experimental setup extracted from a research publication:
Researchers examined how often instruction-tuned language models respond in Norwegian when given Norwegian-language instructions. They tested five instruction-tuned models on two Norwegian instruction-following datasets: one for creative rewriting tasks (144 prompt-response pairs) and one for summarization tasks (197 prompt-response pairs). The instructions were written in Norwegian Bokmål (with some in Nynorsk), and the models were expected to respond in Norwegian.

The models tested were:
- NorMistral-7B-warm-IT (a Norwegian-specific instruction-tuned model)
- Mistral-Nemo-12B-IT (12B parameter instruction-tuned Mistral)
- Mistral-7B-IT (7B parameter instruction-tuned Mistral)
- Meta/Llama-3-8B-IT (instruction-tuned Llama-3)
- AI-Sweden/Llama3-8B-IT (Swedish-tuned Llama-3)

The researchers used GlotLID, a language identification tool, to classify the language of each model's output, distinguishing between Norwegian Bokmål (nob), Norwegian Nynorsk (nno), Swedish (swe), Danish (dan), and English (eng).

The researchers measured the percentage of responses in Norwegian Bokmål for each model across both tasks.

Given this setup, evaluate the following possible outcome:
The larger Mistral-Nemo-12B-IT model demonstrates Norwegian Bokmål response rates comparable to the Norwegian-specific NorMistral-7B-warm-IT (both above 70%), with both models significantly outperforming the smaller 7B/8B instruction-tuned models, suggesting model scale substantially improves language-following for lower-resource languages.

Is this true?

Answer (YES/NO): NO